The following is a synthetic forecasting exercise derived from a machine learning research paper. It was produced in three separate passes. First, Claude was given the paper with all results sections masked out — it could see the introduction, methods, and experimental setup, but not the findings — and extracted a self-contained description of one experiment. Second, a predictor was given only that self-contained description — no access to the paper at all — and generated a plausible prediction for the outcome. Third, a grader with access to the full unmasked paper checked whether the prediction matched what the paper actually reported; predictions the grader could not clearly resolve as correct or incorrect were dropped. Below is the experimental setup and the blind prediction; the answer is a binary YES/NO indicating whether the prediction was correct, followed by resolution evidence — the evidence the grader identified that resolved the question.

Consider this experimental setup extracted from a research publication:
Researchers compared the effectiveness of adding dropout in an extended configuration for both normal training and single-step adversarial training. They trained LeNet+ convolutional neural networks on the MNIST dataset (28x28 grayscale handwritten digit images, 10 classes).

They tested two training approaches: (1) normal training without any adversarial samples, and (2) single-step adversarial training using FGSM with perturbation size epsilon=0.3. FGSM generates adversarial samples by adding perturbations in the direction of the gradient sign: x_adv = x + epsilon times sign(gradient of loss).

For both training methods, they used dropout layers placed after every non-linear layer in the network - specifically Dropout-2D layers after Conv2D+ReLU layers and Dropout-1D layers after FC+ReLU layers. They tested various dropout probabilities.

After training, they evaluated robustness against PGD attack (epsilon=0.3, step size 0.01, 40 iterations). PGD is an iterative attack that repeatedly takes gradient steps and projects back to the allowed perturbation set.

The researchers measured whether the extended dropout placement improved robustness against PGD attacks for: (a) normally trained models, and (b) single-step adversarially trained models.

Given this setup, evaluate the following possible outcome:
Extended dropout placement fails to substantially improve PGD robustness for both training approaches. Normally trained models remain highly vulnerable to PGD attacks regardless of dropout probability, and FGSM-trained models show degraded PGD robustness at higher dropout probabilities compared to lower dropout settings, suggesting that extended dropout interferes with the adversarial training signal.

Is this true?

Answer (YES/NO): NO